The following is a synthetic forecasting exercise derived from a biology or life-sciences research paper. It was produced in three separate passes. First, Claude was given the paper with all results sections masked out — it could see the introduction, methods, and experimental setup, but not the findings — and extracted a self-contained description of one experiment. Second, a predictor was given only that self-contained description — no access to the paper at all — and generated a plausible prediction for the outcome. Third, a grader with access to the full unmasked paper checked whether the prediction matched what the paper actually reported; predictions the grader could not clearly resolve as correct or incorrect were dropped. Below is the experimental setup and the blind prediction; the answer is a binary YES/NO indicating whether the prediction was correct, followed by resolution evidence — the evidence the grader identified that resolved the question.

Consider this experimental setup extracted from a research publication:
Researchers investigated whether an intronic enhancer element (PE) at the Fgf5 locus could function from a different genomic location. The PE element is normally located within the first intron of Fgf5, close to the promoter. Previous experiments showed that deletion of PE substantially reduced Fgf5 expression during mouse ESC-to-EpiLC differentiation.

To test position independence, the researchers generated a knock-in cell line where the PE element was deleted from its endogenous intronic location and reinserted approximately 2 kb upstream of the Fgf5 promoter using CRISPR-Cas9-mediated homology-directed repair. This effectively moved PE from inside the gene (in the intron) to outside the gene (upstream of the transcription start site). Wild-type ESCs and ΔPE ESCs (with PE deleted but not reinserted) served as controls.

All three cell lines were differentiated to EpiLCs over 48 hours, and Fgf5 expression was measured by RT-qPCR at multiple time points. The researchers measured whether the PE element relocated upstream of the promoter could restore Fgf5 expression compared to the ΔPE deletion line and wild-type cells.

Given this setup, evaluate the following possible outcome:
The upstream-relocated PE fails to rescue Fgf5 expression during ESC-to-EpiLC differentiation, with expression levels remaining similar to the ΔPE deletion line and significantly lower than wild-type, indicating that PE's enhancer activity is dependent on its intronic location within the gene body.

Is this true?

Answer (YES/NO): NO